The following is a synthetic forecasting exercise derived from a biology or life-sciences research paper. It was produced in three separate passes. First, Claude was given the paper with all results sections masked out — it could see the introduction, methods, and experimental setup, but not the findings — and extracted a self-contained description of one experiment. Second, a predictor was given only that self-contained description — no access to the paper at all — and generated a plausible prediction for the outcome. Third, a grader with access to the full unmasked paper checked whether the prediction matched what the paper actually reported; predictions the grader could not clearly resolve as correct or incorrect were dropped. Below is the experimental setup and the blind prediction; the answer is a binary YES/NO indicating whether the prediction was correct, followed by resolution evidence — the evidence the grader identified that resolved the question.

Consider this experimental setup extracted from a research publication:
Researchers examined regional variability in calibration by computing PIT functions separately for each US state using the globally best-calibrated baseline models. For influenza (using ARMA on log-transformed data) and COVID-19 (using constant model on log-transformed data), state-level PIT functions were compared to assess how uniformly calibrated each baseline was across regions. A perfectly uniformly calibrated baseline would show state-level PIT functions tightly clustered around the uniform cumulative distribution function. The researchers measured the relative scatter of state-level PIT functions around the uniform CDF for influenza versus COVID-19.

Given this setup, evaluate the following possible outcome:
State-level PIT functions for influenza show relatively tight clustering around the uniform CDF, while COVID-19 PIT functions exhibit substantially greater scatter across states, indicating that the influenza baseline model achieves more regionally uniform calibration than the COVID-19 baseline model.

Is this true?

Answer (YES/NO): NO